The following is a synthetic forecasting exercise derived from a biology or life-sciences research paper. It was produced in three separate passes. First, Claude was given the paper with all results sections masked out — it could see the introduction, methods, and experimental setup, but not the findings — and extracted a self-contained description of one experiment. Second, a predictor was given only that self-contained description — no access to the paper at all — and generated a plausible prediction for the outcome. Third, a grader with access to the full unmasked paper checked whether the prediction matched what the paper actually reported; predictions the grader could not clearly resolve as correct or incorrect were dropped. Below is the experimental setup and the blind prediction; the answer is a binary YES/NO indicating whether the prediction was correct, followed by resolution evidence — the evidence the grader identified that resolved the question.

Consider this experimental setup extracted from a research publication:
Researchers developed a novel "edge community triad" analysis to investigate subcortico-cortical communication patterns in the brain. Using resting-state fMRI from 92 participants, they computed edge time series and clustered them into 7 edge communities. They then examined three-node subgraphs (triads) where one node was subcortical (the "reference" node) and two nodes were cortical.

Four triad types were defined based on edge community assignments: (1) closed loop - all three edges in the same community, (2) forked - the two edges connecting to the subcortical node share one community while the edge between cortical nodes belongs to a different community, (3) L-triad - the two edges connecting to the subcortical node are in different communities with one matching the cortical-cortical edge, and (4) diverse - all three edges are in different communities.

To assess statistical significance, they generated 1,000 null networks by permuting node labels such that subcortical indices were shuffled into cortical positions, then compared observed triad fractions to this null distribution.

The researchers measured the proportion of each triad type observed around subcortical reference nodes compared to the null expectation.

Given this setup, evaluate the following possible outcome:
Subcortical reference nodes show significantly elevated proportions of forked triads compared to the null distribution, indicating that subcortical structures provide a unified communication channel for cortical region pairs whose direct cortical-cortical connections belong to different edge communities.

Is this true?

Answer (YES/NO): YES